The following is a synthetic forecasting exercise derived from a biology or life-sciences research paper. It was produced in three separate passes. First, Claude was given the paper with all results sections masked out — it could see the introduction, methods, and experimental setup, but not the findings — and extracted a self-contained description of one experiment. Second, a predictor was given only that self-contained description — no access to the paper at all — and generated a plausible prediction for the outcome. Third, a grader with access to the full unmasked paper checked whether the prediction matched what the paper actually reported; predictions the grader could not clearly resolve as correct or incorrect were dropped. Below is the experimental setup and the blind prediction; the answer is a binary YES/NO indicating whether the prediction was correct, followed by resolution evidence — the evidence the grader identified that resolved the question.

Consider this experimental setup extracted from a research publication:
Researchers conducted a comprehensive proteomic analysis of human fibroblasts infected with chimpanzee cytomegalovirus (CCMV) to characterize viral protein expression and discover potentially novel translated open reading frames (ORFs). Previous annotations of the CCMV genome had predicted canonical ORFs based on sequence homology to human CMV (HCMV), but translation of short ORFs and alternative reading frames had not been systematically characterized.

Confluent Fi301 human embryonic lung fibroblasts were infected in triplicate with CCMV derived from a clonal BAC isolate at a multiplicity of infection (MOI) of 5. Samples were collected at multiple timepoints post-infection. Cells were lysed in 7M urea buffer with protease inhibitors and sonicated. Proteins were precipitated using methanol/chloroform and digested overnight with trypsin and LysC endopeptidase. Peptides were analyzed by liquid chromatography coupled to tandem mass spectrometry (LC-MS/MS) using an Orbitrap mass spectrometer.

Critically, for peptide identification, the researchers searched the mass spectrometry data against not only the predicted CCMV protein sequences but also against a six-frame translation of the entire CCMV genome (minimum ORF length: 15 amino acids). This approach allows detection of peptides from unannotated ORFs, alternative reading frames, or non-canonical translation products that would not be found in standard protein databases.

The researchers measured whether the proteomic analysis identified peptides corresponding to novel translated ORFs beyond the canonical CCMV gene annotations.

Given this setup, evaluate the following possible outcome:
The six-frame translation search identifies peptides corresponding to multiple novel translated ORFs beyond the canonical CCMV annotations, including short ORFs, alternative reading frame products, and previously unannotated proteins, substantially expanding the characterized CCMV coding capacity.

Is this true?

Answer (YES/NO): YES